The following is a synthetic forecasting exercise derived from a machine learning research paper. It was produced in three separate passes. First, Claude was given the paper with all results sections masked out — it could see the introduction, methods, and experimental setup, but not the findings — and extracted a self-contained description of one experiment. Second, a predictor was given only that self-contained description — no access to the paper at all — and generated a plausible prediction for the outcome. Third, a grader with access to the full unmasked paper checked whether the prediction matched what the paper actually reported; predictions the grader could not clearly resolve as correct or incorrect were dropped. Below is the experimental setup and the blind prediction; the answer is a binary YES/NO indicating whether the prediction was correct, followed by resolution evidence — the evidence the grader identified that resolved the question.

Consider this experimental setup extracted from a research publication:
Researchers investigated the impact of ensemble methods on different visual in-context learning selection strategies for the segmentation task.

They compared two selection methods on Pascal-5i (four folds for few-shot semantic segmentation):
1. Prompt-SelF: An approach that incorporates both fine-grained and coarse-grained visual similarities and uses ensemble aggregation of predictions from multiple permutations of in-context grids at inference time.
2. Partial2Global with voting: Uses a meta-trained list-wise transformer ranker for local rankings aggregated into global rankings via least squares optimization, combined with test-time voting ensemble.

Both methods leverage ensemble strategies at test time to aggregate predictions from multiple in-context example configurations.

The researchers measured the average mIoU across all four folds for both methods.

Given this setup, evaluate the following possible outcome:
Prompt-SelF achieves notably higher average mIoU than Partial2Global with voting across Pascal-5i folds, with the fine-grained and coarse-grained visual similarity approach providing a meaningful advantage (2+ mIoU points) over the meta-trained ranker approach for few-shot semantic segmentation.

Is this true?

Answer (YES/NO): NO